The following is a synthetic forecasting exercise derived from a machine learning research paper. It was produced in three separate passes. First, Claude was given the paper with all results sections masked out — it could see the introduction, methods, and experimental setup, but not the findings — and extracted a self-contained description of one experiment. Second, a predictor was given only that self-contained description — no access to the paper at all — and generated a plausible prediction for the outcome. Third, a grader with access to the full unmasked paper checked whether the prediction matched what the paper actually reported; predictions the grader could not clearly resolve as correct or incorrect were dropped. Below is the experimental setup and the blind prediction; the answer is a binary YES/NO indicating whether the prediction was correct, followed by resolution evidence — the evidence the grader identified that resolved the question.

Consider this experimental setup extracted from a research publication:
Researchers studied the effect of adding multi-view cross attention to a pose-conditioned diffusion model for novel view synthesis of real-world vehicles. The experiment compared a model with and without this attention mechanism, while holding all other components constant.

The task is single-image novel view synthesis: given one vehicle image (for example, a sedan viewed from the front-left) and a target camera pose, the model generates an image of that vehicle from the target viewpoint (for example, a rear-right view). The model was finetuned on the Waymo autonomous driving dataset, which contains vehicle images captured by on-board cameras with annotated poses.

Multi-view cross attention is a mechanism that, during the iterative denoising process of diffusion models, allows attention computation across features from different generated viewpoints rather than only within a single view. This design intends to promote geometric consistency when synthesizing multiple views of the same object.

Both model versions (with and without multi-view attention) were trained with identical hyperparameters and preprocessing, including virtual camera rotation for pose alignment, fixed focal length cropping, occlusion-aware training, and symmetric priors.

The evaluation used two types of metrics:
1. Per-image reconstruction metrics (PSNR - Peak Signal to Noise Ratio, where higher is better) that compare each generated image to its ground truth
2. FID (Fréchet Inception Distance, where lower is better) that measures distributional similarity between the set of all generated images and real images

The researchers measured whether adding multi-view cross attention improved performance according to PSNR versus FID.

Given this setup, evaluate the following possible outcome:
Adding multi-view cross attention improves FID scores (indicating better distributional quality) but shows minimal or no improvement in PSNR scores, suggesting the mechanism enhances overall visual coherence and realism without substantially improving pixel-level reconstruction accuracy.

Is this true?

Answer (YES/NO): NO